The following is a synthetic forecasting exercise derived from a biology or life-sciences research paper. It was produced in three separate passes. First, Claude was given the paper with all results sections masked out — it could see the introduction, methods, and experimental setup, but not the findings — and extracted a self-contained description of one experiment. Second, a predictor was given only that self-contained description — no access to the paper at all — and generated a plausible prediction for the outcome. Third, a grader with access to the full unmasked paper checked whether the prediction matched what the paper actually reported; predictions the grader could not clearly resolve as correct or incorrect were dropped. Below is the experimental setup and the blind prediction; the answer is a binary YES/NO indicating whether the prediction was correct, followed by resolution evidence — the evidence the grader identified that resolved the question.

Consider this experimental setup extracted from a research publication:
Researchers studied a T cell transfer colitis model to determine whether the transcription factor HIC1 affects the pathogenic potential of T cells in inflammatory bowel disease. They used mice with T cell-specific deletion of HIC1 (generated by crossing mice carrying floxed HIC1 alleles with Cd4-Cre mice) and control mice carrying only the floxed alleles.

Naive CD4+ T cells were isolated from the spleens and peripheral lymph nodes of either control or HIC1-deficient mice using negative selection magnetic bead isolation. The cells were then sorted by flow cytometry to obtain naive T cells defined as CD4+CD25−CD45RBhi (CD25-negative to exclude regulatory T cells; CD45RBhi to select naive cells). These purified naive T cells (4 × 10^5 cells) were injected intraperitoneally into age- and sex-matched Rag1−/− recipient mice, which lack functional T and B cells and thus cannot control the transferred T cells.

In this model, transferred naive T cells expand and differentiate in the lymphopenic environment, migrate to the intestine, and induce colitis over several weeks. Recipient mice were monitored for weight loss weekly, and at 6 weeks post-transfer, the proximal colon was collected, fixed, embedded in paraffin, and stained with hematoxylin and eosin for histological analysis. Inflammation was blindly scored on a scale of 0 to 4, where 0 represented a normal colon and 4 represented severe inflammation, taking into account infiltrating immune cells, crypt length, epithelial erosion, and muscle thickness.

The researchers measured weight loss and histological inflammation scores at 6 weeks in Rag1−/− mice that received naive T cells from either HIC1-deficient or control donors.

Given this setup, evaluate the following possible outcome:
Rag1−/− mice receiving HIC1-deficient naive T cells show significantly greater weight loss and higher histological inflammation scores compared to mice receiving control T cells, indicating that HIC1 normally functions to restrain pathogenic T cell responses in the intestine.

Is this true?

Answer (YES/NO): NO